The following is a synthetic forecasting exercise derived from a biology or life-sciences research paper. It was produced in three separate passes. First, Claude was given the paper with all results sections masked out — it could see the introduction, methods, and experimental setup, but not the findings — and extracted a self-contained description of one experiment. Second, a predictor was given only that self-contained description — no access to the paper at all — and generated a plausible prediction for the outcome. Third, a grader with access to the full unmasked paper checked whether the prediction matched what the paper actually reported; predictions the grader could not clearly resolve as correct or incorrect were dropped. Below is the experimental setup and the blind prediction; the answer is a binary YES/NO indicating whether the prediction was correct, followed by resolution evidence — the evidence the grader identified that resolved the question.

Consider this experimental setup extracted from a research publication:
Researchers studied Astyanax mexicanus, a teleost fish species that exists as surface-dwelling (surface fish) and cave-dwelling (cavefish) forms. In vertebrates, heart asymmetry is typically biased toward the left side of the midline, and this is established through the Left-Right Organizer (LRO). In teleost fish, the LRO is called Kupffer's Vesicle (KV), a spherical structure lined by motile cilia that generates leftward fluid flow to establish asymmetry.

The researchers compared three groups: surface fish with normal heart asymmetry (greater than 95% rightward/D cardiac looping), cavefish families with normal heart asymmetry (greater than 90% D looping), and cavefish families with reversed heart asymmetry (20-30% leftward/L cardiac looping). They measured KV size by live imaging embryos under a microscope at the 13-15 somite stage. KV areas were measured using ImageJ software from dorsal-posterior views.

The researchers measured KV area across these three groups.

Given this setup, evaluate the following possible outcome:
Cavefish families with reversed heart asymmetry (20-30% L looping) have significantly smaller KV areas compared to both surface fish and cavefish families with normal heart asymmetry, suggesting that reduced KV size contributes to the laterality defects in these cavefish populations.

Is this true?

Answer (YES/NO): NO